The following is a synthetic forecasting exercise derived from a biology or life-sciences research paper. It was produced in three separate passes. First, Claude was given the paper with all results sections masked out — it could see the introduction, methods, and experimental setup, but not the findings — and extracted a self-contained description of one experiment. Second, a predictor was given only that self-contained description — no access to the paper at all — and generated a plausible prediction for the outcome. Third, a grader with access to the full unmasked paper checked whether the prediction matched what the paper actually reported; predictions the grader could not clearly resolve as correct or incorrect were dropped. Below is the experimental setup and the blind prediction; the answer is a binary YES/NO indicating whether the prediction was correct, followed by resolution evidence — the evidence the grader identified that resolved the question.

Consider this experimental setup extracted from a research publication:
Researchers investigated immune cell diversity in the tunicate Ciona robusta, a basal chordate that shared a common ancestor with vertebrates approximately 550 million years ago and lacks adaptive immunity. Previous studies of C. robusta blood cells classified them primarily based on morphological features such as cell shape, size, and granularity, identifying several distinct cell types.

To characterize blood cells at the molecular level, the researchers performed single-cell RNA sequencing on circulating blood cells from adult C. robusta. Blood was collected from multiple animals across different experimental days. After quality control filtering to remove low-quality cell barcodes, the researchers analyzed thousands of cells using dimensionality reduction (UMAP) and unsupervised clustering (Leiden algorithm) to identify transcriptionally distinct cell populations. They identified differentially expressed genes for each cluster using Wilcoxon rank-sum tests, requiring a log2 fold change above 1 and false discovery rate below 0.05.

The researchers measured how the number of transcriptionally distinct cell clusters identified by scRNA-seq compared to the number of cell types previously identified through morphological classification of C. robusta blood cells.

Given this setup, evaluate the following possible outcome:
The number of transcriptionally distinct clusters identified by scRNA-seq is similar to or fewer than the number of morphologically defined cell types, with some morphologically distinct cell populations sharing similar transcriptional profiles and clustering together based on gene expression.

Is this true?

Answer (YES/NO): NO